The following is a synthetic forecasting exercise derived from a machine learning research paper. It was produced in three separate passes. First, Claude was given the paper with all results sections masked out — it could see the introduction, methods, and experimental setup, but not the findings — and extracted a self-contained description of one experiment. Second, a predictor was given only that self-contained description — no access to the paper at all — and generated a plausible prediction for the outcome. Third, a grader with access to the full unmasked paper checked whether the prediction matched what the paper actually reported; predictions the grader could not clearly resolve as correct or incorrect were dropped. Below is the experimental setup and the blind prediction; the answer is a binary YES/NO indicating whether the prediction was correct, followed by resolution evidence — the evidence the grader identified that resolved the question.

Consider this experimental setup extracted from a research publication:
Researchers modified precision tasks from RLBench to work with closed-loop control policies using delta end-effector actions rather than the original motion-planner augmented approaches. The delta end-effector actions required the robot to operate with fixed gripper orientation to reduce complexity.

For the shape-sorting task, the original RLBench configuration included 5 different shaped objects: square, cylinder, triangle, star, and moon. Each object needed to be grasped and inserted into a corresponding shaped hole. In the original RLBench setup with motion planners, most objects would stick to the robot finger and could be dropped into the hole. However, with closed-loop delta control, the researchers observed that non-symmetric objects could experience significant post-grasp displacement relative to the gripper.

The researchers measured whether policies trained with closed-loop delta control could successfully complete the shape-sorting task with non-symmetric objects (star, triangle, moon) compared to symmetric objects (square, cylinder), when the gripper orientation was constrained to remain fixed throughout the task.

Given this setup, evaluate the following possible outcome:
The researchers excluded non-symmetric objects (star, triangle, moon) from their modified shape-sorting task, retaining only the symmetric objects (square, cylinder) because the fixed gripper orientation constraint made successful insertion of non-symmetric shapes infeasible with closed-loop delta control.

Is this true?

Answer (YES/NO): YES